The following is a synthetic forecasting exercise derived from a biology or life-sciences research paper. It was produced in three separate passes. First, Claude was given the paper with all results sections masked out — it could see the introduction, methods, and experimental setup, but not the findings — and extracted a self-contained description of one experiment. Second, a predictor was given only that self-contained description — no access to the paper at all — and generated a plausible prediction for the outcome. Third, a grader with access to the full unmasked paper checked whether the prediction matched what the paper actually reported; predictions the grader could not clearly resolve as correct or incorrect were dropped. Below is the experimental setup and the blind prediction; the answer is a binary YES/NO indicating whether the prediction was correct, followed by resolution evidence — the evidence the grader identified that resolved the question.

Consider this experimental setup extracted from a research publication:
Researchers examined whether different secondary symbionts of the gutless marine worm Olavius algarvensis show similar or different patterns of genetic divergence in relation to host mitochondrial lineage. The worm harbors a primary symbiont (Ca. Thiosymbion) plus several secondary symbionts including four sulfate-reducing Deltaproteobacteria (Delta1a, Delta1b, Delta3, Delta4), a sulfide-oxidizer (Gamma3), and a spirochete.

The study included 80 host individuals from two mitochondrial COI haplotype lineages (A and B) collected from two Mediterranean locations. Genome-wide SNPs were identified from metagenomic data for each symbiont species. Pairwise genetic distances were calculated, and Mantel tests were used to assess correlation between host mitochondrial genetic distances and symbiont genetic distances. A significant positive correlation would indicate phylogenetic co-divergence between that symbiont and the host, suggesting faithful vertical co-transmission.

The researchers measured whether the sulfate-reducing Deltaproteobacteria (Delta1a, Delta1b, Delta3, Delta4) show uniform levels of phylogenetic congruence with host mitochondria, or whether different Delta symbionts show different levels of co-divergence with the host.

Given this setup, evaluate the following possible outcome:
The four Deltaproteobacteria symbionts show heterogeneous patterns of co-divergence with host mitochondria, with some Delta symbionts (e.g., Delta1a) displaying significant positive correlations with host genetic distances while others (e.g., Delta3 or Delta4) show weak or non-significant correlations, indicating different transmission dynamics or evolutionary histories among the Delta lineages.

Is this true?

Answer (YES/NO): YES